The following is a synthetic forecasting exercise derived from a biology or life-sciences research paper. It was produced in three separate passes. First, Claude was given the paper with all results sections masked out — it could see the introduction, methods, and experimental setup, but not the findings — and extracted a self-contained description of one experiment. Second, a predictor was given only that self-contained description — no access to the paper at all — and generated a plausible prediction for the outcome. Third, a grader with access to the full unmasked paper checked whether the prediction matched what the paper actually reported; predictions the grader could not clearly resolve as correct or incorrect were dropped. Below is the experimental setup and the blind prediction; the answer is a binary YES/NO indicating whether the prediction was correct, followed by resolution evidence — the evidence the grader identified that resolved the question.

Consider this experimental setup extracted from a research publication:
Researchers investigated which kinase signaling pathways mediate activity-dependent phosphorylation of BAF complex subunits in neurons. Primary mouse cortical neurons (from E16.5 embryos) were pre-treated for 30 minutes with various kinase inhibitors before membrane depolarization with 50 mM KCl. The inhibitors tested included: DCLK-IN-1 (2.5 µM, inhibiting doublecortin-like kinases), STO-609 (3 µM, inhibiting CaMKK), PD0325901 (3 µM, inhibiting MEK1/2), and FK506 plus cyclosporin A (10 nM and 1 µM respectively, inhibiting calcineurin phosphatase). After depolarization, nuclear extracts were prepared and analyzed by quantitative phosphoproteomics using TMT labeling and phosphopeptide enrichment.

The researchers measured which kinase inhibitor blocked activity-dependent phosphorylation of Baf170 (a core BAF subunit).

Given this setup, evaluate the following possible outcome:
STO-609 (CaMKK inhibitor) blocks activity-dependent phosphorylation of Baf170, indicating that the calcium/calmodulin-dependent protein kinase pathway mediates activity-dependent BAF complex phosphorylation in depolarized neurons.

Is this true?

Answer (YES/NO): NO